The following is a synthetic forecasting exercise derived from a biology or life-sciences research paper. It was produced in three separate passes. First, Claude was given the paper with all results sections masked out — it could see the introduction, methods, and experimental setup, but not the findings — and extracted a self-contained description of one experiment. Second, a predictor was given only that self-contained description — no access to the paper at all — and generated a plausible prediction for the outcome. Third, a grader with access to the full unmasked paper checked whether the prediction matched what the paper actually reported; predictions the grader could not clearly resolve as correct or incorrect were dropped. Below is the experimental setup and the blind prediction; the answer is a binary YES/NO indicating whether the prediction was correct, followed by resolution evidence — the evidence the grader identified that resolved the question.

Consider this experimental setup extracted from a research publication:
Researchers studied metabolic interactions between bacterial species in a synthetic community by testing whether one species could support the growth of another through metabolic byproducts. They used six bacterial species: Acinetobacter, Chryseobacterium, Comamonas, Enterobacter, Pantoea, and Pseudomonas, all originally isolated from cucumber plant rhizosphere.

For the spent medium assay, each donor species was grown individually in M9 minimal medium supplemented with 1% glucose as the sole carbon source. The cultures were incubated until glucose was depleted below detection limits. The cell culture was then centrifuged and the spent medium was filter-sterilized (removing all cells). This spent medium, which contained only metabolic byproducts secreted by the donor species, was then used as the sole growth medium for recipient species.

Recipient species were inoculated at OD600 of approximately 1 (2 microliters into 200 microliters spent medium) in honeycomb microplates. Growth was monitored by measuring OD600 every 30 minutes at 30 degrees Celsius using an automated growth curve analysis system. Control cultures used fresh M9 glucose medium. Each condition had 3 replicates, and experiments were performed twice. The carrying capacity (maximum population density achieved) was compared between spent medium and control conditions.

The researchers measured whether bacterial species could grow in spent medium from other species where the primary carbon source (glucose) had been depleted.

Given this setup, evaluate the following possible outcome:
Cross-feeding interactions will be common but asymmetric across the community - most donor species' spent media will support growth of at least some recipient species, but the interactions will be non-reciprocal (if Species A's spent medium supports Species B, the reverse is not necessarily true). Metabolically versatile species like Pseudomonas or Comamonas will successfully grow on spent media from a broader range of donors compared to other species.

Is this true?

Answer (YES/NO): NO